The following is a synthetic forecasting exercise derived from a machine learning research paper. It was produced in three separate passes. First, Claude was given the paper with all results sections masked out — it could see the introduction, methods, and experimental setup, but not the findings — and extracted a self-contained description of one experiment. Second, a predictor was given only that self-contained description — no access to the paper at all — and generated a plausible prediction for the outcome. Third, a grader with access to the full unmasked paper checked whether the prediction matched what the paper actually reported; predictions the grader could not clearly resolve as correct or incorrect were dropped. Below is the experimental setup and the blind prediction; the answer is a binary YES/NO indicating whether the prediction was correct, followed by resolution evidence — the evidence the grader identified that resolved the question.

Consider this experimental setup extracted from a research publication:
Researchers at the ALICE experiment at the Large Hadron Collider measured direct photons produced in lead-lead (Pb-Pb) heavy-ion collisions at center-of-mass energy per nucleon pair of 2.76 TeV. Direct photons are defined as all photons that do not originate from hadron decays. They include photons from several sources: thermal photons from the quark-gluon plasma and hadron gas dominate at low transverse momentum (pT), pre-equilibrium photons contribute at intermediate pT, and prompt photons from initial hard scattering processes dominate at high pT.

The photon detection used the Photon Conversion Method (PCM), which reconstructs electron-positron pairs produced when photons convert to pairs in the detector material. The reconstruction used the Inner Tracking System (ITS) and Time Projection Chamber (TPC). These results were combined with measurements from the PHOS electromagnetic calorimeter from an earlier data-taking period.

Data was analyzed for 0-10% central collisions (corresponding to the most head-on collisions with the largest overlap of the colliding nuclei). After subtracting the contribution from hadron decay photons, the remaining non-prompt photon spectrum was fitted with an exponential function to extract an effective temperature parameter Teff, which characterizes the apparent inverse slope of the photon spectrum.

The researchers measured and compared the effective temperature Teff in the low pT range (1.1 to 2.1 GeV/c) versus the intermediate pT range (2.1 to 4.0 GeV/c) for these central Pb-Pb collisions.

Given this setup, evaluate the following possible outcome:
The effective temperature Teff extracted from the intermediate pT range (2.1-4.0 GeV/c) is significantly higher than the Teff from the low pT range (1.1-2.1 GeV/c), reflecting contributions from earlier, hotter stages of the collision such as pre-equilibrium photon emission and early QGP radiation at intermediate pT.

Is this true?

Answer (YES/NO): NO